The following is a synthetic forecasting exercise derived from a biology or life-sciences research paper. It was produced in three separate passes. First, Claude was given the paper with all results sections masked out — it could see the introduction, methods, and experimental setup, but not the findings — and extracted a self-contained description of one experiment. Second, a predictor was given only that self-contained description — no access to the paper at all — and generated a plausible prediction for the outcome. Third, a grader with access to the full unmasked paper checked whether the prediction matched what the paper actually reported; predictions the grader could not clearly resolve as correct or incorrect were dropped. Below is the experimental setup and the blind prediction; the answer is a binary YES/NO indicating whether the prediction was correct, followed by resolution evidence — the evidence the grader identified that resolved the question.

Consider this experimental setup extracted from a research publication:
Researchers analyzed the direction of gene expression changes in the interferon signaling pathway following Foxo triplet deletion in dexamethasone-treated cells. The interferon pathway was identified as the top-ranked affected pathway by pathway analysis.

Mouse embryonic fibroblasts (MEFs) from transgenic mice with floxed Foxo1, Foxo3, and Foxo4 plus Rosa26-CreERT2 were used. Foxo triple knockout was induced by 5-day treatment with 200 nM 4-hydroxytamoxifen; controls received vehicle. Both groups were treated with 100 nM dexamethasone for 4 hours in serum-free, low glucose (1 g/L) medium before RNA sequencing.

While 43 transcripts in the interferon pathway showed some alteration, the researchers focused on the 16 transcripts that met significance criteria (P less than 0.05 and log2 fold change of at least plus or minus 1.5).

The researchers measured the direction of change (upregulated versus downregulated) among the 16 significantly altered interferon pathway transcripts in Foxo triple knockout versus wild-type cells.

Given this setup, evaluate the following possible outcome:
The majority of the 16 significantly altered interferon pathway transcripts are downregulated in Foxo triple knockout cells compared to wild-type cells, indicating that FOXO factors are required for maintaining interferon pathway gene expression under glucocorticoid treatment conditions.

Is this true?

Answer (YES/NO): NO